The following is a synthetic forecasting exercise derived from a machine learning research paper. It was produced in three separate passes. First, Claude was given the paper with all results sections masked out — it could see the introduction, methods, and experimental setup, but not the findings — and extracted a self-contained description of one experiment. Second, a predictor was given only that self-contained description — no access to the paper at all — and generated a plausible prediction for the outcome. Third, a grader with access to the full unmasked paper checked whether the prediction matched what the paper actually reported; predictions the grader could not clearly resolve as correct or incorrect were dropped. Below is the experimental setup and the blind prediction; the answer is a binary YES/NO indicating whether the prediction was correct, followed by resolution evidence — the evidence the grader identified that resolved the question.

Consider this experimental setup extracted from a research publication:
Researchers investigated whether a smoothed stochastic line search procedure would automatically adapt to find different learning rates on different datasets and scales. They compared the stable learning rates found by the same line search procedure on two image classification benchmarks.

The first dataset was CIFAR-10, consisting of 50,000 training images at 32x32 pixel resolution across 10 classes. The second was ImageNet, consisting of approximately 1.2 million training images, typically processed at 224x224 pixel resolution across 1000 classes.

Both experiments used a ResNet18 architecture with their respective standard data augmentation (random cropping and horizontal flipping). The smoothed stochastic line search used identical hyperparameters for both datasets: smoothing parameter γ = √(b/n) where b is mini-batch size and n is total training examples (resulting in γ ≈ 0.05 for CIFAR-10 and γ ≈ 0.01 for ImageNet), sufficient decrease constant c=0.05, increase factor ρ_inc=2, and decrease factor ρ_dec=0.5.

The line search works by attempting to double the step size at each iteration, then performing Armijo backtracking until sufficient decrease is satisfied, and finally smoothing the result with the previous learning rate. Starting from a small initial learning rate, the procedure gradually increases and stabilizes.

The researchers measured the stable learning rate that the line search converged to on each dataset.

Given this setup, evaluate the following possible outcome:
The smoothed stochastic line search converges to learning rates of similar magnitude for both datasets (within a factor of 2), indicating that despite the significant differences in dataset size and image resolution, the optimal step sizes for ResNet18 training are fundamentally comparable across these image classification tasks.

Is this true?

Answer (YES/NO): NO